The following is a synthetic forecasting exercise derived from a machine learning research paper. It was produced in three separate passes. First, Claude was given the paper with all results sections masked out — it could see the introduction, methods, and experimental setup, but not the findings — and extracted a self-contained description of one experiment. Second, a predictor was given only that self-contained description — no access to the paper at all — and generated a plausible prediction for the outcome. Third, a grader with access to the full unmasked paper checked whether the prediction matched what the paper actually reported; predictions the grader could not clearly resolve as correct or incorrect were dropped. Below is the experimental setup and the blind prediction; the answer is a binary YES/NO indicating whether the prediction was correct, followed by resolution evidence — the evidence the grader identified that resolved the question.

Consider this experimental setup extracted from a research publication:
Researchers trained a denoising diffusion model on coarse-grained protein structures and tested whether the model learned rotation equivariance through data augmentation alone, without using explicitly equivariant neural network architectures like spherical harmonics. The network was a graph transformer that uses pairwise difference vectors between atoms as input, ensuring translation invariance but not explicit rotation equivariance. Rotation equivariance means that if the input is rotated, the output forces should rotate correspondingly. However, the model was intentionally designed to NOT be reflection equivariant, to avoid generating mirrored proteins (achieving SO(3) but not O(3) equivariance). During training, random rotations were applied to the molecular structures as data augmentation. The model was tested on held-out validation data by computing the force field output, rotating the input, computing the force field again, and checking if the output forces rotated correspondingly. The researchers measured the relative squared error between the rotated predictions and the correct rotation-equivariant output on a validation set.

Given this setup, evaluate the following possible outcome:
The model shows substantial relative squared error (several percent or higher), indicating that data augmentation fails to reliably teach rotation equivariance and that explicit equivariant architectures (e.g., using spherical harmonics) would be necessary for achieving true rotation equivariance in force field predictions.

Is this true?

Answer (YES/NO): NO